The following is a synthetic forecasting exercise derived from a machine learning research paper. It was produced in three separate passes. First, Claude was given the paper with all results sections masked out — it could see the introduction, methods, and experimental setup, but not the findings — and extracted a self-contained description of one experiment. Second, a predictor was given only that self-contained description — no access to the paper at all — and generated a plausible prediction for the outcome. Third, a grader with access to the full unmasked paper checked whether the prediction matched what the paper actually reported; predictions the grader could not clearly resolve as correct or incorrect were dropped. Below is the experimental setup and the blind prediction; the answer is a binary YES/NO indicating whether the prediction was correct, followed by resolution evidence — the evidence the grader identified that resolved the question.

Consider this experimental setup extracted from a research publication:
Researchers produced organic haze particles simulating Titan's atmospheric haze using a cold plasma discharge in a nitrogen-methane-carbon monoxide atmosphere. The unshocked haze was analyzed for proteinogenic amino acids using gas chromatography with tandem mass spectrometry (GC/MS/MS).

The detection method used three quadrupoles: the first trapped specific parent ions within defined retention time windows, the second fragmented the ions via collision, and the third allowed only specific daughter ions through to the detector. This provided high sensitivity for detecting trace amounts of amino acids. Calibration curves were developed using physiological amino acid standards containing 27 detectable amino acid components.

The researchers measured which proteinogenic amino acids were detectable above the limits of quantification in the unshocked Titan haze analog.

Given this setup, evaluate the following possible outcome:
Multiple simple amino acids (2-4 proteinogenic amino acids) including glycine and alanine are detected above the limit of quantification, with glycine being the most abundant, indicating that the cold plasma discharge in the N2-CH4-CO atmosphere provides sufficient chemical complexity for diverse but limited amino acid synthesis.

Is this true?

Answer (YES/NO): NO